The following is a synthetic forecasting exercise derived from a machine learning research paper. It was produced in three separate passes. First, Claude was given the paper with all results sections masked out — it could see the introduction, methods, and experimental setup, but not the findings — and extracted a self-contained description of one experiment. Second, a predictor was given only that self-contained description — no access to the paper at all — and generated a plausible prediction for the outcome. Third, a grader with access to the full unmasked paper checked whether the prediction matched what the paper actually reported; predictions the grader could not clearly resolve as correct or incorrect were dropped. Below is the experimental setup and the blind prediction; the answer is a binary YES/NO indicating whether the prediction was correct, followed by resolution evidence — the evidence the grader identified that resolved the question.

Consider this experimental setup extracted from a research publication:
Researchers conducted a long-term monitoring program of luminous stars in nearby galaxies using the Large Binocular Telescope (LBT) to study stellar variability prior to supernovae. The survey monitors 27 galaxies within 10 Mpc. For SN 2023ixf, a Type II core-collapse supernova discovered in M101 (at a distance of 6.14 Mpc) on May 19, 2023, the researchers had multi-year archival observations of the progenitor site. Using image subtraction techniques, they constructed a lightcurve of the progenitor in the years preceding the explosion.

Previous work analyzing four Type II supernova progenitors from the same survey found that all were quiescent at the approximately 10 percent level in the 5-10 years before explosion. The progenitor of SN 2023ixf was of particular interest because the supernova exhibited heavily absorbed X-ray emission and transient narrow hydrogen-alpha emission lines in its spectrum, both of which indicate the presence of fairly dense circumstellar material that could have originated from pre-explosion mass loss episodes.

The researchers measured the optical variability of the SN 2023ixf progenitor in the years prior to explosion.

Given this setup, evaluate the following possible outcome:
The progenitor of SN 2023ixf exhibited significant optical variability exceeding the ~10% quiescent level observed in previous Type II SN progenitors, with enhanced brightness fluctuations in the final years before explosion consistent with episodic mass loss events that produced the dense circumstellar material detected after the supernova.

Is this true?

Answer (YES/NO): NO